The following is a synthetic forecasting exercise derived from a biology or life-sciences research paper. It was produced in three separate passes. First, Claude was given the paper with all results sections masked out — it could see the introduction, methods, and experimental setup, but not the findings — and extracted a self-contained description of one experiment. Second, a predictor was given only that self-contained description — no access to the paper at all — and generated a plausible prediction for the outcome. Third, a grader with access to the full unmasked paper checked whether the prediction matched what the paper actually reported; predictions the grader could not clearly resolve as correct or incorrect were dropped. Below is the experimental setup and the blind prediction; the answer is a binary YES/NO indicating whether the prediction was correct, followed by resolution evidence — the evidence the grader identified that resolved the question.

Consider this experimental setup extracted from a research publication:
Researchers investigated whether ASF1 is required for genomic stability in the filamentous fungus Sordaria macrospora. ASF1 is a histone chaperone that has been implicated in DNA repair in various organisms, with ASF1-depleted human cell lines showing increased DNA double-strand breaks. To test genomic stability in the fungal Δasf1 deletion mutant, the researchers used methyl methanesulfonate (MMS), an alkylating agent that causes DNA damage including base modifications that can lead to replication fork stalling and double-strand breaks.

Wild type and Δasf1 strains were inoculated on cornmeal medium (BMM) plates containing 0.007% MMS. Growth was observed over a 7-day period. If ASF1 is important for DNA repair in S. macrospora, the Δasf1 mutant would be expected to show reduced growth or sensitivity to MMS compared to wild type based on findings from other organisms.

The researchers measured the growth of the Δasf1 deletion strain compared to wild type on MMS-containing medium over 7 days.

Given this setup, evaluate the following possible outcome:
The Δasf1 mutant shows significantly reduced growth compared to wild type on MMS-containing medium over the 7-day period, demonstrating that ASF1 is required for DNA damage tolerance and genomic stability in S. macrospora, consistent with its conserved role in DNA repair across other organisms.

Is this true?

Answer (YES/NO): YES